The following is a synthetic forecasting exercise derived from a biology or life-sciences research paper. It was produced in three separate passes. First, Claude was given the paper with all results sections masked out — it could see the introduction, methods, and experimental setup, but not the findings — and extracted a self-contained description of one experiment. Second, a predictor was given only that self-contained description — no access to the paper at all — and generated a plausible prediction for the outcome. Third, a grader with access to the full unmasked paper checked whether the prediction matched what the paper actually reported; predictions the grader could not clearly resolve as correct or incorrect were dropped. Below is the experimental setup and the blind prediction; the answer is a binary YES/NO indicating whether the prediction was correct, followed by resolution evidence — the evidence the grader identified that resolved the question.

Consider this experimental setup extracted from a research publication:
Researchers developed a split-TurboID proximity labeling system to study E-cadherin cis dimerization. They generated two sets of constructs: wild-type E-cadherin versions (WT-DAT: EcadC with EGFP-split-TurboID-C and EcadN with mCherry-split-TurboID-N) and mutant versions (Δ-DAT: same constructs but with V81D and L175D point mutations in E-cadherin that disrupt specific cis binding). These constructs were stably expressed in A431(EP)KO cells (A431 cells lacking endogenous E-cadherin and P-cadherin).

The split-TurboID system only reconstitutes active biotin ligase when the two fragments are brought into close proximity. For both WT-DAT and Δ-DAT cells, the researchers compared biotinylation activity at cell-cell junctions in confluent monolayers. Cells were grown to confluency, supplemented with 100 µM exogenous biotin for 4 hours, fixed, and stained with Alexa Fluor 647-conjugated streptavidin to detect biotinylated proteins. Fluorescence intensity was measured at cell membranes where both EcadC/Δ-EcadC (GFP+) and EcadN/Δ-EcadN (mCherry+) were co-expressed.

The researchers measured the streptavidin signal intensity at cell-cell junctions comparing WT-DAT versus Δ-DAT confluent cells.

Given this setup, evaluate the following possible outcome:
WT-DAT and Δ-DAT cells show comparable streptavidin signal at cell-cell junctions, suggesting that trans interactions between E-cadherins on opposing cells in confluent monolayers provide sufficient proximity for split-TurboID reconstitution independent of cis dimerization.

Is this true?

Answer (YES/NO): NO